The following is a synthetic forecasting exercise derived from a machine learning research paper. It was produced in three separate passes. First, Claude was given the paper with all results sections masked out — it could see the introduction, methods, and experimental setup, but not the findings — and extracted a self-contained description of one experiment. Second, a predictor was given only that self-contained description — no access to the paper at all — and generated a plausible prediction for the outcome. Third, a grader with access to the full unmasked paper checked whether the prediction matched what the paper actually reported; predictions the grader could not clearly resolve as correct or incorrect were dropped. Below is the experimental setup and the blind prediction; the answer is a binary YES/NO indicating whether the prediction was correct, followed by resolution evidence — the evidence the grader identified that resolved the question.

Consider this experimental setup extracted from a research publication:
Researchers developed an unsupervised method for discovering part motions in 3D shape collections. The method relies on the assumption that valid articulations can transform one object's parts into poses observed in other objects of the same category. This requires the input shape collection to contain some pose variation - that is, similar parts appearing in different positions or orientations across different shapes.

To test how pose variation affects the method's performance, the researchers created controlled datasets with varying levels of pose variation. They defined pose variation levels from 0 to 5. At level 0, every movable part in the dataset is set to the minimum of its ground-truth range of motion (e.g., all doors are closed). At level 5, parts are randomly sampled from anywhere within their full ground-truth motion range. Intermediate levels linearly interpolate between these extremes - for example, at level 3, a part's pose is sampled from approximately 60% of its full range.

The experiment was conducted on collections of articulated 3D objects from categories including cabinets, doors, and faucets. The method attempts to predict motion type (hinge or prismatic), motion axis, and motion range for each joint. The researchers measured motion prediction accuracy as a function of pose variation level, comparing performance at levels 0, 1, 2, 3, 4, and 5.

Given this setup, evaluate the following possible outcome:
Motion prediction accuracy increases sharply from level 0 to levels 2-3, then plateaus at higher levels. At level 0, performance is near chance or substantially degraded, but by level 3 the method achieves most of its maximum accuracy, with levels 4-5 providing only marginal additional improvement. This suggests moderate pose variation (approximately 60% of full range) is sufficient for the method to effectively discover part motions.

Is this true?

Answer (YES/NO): NO